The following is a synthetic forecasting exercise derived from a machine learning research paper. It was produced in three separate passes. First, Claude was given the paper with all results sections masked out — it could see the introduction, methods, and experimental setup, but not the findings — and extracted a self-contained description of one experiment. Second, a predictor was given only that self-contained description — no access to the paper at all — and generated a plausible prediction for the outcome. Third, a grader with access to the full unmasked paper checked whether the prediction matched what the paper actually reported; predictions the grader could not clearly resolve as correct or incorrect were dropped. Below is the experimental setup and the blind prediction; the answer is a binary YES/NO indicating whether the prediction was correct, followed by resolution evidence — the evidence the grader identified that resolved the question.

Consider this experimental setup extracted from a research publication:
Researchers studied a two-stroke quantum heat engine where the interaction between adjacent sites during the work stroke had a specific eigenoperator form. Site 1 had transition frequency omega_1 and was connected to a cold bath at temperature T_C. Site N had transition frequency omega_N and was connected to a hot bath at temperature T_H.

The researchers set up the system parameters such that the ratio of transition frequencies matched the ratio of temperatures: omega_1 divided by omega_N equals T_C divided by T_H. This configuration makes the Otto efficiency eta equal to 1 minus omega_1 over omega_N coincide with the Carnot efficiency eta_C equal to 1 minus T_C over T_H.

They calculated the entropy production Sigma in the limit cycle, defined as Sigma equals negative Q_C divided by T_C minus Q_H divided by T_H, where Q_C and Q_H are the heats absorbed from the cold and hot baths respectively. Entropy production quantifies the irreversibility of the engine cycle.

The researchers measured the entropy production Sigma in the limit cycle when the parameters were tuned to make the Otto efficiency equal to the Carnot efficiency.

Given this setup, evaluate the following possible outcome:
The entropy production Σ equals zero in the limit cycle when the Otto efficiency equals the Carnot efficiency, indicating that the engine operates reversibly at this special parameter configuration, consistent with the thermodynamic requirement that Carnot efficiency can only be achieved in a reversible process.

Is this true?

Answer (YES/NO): YES